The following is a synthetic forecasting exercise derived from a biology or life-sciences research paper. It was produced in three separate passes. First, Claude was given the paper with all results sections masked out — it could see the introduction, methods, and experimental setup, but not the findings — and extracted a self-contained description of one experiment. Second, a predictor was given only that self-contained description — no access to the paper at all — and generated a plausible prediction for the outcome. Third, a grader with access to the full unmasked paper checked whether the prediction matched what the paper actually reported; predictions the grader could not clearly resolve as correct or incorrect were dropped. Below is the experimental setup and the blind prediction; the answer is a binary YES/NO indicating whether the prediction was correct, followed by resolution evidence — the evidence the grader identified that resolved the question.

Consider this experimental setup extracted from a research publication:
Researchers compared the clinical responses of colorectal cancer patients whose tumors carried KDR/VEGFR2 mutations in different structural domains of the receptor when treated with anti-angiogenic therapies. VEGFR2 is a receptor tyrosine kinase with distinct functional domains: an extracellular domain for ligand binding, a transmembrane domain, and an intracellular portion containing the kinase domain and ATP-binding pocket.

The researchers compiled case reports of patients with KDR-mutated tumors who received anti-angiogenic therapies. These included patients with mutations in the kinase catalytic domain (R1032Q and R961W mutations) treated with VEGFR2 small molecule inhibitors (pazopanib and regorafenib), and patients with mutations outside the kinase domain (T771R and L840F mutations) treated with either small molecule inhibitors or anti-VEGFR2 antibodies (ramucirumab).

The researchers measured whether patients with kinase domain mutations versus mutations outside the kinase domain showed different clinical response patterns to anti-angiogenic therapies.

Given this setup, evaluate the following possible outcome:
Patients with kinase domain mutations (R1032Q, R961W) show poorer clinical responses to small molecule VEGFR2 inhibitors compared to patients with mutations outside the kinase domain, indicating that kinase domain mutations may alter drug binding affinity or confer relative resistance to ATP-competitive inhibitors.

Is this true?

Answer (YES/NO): NO